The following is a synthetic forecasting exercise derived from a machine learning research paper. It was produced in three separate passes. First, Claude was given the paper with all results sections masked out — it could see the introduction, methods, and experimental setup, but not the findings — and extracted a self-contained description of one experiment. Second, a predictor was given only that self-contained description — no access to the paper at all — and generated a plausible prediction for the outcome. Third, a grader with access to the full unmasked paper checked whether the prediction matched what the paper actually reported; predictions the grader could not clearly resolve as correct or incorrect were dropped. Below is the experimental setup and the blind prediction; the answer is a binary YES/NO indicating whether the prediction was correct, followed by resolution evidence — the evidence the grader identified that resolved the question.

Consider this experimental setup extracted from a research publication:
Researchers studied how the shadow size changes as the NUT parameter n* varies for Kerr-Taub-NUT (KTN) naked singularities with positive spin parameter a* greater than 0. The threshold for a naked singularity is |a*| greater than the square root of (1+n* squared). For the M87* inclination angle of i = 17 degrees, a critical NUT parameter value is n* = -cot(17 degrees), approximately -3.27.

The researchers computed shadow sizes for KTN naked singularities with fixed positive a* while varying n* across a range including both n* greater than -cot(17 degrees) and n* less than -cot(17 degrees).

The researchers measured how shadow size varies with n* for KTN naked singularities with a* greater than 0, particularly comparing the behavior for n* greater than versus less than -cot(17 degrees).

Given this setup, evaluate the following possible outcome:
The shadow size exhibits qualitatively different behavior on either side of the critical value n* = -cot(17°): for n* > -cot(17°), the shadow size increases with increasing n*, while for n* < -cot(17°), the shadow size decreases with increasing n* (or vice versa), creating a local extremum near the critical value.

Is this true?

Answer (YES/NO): YES